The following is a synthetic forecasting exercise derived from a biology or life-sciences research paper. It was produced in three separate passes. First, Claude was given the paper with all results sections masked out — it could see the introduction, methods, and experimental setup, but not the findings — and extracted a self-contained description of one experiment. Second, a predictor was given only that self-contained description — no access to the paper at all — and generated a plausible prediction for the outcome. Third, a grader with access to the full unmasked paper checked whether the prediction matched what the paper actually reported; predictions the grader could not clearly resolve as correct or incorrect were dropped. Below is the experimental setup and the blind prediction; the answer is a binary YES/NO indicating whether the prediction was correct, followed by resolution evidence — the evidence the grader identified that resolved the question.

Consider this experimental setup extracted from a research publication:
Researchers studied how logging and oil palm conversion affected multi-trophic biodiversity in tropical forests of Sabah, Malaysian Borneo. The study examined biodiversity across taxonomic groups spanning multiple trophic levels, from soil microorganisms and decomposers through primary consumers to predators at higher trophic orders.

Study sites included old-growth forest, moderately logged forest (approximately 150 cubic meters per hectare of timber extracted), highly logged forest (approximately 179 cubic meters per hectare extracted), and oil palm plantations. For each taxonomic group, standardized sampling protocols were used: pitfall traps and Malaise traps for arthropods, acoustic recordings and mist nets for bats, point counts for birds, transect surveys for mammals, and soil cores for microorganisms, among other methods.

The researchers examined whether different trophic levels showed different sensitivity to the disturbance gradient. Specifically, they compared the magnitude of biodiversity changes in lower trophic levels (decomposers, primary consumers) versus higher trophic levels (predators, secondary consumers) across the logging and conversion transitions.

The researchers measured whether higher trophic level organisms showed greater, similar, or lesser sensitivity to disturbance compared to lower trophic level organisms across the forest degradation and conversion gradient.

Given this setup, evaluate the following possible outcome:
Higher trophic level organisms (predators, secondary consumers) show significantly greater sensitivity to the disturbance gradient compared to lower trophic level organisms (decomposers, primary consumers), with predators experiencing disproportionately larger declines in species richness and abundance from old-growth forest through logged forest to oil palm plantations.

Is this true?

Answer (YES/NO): NO